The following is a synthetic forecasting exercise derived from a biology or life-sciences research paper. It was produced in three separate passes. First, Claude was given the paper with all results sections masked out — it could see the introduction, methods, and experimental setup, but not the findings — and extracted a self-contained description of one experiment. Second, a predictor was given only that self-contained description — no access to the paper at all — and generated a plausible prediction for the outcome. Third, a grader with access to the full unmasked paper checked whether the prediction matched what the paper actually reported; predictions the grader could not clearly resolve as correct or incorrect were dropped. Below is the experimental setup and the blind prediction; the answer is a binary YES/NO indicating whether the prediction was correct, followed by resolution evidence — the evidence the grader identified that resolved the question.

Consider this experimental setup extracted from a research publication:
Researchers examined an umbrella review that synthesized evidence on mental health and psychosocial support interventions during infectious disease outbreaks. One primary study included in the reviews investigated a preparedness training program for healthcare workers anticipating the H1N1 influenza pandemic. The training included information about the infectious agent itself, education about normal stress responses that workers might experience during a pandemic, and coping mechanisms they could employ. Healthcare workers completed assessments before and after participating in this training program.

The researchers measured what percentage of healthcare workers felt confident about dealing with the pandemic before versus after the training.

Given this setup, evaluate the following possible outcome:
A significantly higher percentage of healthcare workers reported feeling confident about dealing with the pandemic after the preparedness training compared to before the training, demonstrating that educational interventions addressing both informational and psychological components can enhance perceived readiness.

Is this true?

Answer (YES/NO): YES